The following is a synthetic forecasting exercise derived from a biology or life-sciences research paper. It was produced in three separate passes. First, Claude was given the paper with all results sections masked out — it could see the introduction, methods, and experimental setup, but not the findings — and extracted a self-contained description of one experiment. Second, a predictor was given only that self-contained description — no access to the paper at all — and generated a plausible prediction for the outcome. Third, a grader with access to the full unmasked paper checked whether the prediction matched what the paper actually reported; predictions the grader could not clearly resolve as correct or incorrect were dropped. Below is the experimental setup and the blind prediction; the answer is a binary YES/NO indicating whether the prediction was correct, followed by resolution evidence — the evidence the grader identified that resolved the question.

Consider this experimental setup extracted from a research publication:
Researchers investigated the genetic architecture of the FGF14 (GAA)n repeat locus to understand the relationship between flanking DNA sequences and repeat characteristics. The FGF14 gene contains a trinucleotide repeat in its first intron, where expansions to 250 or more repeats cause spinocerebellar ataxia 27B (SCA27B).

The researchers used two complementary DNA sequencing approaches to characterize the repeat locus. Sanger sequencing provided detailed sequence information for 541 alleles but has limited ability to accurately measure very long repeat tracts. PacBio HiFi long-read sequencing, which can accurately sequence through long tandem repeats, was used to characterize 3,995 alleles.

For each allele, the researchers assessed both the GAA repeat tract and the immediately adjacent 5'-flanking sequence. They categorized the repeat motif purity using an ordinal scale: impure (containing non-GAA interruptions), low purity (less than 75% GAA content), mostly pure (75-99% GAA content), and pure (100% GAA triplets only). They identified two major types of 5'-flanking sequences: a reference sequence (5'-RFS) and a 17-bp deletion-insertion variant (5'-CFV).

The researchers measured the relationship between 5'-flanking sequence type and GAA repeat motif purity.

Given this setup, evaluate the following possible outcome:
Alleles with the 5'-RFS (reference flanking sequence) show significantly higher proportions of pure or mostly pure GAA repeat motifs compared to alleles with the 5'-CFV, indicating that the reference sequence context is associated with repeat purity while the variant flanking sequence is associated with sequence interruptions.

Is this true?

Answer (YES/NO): NO